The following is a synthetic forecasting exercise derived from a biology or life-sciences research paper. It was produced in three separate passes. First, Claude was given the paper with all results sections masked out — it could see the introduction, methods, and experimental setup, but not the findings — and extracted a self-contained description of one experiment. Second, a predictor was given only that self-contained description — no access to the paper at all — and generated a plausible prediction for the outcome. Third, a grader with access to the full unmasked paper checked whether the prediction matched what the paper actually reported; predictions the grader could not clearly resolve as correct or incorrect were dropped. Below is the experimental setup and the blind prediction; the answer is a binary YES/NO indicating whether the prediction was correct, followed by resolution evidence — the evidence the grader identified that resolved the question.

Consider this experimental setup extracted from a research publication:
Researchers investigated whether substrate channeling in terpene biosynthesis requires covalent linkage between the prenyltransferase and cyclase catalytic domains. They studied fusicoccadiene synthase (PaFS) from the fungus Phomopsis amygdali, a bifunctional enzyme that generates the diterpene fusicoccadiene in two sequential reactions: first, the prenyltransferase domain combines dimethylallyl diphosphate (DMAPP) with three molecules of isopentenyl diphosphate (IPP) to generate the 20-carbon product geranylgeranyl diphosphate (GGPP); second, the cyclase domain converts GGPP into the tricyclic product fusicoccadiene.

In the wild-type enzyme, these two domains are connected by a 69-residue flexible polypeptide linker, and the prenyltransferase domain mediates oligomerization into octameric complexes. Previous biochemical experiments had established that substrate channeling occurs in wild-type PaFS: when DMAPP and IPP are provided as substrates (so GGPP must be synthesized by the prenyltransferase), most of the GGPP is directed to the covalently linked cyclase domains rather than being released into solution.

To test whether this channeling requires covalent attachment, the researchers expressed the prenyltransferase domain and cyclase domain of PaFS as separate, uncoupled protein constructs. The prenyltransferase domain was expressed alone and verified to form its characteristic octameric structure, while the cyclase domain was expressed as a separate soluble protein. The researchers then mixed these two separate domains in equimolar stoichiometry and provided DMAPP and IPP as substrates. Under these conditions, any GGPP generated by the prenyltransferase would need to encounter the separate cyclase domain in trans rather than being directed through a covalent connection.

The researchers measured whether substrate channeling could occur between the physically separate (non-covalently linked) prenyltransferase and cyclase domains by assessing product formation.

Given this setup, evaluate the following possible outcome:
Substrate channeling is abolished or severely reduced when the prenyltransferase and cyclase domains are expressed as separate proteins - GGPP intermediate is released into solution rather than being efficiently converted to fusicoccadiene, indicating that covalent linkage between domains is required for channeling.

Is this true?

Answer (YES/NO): NO